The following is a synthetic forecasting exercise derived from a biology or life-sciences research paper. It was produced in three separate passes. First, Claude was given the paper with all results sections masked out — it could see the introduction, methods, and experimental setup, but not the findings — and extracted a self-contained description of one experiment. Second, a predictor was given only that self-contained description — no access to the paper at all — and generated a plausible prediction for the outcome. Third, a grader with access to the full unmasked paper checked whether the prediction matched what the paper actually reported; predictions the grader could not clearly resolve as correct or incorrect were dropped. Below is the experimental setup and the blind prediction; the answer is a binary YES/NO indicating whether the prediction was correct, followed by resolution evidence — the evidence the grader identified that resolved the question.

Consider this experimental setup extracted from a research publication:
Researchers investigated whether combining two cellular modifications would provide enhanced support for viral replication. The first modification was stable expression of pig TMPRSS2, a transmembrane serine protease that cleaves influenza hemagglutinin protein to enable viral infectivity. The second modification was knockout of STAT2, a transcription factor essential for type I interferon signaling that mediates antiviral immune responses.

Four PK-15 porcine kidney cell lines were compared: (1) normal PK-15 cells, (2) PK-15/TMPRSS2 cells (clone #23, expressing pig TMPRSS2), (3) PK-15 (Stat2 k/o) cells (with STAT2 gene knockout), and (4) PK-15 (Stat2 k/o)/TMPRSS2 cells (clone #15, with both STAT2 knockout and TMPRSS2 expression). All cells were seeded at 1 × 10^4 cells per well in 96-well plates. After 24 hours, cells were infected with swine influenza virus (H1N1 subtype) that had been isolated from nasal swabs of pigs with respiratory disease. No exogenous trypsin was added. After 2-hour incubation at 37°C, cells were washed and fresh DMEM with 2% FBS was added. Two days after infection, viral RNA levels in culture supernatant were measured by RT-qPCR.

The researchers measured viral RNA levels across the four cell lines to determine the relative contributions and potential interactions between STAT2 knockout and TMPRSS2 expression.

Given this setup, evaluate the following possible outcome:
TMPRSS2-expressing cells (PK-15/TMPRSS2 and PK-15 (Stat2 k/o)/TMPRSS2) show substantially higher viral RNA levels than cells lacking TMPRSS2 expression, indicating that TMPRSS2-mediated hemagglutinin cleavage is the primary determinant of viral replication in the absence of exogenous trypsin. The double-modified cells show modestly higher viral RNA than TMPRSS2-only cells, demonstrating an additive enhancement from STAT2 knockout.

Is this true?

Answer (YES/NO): NO